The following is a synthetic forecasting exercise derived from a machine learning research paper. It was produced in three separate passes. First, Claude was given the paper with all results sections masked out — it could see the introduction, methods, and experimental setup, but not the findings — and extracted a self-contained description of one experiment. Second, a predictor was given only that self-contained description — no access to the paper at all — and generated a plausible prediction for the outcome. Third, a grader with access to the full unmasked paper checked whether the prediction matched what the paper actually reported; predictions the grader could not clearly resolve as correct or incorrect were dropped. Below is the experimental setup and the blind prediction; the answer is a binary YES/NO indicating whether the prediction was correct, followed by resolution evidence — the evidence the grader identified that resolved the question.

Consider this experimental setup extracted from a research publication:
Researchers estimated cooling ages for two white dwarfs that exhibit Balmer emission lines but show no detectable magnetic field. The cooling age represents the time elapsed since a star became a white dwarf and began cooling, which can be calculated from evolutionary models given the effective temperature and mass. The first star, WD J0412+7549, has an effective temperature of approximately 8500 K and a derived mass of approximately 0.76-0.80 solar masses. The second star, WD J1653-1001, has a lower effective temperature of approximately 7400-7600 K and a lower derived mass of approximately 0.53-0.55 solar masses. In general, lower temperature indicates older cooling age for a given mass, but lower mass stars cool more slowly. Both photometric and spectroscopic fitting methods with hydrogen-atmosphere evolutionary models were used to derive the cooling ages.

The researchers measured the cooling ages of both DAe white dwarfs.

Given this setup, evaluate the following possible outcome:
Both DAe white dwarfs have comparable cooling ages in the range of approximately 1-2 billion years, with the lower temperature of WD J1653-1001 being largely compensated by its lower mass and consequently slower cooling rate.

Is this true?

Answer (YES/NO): YES